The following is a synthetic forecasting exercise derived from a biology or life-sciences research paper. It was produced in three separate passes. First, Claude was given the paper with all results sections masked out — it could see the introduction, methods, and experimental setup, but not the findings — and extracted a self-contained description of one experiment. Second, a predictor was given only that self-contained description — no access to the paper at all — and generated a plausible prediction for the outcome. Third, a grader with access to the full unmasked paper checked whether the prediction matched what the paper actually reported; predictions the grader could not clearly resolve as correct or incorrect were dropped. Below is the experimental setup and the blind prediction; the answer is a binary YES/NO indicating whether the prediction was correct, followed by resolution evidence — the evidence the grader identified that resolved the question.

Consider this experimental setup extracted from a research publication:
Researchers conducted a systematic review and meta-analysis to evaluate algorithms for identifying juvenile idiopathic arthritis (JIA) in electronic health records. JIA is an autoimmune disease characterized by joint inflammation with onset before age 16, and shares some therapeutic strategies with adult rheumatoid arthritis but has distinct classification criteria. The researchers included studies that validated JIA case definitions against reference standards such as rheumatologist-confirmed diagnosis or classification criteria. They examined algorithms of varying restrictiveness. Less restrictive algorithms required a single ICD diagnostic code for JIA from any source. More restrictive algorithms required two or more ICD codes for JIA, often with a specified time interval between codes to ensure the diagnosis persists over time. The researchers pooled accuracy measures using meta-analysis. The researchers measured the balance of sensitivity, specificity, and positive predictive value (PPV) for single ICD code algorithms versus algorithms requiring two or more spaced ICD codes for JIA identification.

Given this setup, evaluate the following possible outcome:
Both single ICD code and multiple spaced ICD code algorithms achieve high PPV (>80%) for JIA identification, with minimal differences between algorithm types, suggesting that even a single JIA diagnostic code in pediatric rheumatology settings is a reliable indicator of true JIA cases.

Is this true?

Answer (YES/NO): NO